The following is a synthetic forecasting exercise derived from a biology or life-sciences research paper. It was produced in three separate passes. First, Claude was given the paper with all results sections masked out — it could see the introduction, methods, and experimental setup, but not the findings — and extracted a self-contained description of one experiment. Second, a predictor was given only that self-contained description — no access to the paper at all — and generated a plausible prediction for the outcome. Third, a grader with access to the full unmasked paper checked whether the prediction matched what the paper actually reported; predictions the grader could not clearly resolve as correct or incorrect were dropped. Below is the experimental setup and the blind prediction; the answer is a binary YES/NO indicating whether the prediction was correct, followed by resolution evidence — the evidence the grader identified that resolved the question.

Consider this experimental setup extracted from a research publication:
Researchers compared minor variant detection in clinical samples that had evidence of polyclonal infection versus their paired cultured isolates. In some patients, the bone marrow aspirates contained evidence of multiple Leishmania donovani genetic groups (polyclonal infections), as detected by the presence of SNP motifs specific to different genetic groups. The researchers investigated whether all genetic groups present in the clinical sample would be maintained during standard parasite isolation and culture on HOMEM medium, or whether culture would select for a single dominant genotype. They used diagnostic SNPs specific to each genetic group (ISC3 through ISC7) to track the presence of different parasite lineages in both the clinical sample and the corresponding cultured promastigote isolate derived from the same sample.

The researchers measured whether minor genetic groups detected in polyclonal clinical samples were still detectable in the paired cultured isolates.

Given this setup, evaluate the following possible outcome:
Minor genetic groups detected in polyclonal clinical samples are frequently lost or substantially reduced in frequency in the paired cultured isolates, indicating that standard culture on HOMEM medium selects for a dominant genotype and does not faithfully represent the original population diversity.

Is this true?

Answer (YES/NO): YES